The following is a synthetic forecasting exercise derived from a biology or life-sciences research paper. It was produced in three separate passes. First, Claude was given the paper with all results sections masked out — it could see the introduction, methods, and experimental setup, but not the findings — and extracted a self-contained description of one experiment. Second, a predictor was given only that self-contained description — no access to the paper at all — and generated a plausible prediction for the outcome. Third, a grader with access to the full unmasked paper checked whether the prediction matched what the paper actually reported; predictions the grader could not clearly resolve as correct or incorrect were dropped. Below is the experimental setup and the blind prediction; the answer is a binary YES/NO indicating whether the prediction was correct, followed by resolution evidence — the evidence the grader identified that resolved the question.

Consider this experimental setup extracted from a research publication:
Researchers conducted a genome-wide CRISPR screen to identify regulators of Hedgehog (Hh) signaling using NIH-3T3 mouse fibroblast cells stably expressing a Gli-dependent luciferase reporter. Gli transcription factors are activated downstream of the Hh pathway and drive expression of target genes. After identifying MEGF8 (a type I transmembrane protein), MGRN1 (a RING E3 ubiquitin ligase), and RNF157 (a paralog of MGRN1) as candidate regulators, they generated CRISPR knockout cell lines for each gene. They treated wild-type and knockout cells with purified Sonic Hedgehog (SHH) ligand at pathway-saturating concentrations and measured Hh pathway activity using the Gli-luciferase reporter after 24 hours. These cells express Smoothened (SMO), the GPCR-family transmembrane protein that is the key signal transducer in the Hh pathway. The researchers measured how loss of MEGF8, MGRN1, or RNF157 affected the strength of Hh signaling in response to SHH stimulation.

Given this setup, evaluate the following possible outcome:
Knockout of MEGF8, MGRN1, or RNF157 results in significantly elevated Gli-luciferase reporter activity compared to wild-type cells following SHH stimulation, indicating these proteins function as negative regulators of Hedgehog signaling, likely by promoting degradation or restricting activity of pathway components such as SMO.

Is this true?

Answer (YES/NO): YES